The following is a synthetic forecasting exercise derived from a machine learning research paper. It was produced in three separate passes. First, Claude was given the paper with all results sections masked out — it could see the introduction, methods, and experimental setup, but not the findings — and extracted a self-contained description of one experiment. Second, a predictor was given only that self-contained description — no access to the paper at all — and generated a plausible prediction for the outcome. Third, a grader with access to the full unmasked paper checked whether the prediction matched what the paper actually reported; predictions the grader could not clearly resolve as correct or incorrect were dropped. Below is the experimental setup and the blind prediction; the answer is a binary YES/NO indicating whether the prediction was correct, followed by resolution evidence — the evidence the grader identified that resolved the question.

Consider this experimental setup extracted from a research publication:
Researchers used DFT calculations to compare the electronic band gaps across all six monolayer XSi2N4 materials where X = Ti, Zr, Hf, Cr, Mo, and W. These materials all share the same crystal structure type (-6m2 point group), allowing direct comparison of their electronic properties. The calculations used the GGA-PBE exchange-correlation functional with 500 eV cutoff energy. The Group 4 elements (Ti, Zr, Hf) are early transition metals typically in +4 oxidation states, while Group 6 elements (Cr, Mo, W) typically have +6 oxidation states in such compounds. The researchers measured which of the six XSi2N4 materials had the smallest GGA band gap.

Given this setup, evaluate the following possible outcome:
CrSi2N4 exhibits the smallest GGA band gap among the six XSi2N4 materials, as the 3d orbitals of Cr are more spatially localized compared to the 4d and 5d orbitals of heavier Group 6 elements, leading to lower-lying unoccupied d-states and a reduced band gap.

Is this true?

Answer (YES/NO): YES